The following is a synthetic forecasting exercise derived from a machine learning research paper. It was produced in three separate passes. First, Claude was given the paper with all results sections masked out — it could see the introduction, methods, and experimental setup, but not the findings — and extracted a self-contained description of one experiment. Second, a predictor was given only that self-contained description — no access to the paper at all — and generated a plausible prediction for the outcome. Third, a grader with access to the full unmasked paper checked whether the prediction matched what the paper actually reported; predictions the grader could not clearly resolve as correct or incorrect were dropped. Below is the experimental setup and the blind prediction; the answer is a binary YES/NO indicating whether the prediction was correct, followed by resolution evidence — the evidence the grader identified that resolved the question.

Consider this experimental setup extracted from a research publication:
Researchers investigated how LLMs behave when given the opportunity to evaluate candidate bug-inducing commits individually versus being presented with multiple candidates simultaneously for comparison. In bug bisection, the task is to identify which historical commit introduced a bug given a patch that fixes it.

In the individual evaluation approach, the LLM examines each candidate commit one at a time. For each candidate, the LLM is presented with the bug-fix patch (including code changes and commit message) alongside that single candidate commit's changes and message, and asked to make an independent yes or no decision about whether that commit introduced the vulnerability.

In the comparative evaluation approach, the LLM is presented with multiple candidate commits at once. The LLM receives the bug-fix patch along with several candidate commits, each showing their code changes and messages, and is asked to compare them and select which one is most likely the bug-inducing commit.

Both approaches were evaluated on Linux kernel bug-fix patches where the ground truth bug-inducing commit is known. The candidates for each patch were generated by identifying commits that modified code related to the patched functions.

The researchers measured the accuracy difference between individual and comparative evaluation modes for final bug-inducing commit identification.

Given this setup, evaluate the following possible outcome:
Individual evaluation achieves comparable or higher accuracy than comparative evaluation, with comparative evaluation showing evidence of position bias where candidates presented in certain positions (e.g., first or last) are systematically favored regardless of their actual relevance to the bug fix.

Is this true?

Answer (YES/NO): NO